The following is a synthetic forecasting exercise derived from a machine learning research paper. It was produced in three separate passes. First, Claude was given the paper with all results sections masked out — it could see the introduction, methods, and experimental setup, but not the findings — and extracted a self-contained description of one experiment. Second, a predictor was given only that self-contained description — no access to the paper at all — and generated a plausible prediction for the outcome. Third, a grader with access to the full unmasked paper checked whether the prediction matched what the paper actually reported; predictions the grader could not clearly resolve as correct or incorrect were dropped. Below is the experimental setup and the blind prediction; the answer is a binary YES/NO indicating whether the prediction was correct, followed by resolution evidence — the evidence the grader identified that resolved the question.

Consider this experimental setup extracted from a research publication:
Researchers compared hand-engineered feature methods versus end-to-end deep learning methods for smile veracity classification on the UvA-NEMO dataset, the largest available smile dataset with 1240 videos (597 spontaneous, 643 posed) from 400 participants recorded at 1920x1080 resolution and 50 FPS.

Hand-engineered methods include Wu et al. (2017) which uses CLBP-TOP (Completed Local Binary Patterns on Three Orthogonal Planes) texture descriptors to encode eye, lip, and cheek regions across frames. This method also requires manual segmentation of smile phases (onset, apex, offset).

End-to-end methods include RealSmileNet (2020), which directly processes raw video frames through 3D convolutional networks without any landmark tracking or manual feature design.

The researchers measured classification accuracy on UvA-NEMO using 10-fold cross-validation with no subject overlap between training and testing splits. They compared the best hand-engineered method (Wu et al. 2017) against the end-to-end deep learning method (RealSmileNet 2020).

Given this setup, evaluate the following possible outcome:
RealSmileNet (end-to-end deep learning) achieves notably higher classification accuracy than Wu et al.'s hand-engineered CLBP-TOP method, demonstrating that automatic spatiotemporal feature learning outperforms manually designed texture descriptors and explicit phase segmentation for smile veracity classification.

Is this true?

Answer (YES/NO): NO